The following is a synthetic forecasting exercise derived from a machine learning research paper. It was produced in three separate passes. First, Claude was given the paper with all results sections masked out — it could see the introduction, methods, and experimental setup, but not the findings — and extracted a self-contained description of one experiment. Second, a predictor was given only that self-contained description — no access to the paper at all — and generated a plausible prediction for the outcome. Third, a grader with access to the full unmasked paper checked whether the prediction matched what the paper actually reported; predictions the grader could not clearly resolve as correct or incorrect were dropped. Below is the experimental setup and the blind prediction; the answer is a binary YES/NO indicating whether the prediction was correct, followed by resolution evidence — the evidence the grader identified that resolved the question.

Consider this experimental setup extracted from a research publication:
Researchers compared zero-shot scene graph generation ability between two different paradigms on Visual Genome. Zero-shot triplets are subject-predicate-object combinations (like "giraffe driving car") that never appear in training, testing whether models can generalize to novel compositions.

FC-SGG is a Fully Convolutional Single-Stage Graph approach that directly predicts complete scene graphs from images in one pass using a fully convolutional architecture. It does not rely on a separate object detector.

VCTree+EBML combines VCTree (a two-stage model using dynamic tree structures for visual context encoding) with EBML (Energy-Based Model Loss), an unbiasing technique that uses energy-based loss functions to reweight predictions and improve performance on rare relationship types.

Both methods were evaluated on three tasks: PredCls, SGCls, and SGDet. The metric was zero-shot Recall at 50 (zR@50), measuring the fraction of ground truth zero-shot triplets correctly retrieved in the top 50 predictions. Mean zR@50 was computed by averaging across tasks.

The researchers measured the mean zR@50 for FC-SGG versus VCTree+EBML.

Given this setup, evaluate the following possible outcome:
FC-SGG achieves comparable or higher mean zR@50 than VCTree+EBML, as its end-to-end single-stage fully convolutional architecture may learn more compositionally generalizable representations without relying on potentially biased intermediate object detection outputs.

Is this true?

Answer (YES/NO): YES